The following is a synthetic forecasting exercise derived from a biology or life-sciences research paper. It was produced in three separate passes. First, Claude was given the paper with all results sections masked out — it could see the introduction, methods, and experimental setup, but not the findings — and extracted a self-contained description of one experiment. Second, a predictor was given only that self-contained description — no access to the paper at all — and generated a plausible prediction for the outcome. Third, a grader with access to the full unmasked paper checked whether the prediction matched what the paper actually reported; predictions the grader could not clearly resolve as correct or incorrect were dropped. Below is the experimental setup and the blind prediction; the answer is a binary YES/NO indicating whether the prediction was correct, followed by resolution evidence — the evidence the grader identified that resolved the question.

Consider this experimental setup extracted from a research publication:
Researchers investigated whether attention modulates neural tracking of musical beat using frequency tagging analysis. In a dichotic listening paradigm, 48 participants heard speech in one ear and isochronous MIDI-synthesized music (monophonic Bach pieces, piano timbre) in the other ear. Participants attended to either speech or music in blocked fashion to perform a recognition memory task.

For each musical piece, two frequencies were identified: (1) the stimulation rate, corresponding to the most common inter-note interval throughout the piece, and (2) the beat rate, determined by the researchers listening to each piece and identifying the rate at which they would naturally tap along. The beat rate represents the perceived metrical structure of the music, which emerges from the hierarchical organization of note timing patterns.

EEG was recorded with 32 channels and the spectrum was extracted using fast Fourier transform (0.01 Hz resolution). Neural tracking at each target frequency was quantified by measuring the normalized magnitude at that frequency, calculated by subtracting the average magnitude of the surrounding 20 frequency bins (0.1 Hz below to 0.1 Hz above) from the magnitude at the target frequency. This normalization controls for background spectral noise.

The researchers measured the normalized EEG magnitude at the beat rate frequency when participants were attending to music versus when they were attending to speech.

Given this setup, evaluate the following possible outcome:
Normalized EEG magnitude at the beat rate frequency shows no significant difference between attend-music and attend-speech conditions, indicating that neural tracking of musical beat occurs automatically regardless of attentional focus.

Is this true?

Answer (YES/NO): YES